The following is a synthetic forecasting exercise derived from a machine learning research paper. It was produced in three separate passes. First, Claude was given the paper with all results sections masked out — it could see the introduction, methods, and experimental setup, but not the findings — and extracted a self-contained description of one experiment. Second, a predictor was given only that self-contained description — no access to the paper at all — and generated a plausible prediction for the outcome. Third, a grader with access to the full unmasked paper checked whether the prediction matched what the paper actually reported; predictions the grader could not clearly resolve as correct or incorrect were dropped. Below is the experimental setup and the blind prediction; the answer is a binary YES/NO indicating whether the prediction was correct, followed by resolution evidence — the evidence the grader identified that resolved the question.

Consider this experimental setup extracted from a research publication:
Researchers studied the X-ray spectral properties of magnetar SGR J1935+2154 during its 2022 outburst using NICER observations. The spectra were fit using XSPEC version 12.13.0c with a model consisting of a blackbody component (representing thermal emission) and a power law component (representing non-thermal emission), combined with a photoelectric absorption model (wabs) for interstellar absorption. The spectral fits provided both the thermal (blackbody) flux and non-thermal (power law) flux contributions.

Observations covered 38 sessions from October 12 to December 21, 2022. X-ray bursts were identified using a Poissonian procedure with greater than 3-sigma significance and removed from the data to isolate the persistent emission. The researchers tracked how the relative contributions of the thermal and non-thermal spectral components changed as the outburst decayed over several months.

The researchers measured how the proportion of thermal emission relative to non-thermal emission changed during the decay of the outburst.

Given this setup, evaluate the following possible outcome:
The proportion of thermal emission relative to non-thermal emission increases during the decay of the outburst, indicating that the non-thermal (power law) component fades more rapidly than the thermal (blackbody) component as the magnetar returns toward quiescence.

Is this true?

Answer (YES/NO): YES